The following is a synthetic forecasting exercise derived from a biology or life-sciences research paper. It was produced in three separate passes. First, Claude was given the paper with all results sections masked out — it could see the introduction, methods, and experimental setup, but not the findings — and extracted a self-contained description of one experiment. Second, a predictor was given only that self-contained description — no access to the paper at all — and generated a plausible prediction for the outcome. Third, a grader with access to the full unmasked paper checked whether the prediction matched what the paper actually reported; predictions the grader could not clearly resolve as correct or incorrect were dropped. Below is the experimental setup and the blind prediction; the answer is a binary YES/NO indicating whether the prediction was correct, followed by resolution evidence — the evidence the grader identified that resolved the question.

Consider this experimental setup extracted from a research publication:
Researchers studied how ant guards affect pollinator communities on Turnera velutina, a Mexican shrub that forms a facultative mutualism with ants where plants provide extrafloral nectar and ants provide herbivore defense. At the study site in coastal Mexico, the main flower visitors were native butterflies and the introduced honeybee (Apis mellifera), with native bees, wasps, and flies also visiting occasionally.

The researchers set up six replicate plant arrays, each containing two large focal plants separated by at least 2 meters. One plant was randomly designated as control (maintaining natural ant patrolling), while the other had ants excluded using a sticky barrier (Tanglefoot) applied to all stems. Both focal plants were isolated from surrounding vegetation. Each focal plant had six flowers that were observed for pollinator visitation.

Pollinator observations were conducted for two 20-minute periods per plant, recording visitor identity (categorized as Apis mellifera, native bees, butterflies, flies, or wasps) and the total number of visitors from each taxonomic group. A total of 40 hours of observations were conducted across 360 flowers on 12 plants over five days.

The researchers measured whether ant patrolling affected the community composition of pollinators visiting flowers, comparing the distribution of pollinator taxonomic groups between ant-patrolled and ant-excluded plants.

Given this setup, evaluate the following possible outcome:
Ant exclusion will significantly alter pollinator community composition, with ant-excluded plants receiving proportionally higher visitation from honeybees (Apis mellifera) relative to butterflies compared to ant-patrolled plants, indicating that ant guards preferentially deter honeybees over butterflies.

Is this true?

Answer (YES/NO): NO